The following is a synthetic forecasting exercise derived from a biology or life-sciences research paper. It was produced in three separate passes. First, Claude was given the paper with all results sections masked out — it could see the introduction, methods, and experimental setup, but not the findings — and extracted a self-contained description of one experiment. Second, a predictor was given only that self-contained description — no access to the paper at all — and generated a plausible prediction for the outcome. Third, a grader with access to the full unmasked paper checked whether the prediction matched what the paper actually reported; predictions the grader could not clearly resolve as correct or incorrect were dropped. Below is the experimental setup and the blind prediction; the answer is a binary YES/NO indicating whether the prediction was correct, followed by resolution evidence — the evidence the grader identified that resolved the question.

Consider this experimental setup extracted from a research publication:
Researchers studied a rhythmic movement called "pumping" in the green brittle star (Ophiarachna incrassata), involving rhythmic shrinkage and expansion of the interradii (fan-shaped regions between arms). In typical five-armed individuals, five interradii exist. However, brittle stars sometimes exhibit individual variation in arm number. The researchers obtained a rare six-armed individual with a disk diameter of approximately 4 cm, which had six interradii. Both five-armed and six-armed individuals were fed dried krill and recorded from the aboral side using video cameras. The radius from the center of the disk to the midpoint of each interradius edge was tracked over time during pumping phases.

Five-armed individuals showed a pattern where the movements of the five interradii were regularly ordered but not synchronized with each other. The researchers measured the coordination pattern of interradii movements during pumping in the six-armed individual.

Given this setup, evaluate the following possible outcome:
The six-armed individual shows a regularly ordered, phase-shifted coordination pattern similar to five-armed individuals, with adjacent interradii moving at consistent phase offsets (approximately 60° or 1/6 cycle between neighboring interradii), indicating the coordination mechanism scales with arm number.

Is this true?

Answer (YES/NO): NO